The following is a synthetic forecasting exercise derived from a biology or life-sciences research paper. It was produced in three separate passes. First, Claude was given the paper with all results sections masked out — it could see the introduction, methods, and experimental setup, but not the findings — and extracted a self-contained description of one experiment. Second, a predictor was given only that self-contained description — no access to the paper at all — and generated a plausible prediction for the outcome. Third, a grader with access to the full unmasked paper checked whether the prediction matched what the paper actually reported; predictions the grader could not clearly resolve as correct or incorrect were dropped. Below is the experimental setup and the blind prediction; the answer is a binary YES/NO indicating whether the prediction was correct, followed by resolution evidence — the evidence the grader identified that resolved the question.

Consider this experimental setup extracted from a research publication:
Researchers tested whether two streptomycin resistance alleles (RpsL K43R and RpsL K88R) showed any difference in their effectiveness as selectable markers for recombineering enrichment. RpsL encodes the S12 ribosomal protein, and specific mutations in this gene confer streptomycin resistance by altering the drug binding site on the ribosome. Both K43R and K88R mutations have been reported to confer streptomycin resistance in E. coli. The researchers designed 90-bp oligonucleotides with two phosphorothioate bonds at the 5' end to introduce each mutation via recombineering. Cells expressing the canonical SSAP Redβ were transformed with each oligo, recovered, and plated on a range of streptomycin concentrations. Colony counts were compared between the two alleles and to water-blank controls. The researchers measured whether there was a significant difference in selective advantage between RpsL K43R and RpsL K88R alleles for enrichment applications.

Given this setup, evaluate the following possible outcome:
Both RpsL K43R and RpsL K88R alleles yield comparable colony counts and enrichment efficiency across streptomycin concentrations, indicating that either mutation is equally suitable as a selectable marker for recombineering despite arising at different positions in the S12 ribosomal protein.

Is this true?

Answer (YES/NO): YES